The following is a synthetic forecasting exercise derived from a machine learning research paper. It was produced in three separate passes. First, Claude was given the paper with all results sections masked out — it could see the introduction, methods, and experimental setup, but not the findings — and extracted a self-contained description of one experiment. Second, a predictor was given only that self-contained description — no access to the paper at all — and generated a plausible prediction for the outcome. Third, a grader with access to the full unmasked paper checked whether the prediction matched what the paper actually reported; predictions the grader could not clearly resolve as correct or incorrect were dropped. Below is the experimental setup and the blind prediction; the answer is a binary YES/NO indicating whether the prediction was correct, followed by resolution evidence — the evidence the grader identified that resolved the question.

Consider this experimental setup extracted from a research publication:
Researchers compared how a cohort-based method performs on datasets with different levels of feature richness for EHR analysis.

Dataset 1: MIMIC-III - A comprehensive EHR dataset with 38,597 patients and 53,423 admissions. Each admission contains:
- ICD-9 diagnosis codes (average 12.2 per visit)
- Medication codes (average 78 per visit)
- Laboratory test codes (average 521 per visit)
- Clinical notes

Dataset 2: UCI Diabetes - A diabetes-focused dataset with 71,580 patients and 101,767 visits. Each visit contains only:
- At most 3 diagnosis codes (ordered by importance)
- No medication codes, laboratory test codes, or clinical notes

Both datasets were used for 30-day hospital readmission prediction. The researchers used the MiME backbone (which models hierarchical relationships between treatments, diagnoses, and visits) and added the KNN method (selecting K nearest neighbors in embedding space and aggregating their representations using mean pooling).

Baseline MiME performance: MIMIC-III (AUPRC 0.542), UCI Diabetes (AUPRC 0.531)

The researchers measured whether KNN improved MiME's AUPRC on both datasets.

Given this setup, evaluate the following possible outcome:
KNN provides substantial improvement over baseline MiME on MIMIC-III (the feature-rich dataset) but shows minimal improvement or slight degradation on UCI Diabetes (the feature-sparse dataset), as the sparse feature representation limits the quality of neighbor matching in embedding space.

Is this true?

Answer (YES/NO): NO